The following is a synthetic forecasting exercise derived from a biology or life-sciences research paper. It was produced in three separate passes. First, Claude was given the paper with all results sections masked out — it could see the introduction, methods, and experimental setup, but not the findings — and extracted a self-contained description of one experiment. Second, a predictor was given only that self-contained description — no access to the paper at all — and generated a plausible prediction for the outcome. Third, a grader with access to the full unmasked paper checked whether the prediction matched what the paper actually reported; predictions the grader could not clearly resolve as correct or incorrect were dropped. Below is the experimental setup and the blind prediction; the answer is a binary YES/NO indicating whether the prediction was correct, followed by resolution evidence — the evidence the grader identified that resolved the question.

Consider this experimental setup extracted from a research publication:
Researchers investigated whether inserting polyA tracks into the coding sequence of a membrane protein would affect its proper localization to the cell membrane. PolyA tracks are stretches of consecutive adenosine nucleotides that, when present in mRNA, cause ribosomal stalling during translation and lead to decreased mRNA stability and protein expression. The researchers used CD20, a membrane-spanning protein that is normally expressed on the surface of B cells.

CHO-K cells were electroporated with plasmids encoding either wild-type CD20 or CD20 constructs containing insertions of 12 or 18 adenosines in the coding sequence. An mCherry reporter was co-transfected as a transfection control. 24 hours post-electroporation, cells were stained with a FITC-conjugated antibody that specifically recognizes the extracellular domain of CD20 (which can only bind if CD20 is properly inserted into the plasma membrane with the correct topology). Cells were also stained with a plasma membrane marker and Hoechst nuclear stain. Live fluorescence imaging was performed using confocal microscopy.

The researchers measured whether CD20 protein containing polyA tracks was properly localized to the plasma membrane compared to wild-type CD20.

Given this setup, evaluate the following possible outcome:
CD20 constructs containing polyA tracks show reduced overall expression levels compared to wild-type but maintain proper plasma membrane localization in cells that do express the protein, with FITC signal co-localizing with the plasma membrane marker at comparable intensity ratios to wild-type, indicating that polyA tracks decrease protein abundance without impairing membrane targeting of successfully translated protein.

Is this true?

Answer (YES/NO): YES